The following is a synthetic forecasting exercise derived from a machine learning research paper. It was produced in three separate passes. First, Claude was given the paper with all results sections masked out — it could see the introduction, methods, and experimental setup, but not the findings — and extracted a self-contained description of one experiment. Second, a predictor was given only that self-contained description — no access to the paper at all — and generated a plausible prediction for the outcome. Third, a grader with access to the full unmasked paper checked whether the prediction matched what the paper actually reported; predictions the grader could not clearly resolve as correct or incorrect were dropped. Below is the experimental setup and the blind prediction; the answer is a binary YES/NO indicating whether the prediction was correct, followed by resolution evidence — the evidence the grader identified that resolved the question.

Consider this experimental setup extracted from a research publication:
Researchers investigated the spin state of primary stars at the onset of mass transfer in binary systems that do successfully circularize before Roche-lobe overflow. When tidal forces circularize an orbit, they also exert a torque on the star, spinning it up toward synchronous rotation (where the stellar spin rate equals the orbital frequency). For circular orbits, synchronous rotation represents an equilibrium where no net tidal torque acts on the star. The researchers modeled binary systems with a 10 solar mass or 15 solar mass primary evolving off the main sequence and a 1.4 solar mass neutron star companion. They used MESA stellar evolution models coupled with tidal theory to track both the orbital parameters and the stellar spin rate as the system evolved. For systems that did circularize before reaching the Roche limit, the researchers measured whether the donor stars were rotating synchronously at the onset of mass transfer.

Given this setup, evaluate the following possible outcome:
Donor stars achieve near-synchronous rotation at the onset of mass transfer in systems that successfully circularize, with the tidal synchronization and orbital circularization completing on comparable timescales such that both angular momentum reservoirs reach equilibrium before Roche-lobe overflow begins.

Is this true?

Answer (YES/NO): NO